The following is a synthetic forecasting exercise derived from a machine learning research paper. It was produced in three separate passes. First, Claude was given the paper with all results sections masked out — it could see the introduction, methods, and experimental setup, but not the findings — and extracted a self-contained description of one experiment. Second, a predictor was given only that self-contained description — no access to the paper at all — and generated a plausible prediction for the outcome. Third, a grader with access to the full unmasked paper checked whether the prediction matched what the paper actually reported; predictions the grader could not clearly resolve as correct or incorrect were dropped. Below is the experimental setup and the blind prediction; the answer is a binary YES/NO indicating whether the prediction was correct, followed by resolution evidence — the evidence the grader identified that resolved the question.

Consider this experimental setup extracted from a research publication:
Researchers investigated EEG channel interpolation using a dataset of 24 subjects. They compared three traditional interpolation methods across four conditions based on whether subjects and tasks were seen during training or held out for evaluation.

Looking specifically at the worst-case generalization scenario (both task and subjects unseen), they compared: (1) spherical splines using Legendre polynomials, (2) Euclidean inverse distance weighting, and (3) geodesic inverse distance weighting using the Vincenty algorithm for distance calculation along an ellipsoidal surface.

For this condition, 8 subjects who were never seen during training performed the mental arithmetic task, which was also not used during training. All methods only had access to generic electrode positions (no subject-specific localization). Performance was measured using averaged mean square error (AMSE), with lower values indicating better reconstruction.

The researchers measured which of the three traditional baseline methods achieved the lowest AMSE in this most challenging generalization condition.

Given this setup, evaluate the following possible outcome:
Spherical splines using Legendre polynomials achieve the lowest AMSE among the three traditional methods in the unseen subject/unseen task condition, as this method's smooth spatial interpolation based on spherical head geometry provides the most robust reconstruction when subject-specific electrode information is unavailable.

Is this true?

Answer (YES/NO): NO